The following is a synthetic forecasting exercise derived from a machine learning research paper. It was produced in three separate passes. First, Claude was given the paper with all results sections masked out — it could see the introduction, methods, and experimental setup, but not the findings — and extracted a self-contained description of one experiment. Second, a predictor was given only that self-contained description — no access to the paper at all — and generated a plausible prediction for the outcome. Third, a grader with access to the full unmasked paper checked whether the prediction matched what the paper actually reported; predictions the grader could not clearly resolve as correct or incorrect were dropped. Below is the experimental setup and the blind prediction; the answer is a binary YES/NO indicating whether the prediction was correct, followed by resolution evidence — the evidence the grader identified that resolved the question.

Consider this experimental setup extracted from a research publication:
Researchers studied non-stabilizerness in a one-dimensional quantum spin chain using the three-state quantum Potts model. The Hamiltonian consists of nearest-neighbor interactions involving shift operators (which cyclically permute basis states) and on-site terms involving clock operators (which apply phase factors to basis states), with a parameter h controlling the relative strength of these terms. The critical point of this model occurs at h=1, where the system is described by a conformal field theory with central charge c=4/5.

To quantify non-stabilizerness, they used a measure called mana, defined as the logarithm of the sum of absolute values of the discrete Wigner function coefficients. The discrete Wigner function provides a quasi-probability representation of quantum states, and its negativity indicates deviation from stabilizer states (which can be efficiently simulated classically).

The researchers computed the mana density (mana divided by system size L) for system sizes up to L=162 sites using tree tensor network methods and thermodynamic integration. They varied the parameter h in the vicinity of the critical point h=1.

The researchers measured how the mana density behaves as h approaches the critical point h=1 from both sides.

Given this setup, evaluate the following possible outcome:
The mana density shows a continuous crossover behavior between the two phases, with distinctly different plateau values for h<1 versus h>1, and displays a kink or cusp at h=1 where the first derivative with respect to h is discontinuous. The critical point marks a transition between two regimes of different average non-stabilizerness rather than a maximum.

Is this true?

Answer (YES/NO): NO